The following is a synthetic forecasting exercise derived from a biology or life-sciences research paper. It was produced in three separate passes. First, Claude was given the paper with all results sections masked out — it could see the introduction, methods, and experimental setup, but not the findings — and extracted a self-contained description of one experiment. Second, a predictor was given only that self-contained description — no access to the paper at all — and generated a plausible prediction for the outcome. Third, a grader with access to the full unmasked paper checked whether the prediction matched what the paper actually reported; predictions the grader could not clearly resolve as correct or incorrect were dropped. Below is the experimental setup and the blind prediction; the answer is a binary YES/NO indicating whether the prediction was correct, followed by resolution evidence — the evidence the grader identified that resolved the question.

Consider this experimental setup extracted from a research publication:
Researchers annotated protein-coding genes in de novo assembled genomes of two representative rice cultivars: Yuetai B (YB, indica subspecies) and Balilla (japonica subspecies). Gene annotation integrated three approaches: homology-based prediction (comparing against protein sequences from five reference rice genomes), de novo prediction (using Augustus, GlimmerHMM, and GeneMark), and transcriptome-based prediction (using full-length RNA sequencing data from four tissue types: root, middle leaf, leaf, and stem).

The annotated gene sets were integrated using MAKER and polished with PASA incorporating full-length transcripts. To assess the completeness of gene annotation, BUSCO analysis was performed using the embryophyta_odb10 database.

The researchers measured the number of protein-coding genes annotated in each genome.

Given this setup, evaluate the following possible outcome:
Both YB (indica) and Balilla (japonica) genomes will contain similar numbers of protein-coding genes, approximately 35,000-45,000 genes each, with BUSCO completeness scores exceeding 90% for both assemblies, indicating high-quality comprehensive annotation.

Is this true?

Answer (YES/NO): YES